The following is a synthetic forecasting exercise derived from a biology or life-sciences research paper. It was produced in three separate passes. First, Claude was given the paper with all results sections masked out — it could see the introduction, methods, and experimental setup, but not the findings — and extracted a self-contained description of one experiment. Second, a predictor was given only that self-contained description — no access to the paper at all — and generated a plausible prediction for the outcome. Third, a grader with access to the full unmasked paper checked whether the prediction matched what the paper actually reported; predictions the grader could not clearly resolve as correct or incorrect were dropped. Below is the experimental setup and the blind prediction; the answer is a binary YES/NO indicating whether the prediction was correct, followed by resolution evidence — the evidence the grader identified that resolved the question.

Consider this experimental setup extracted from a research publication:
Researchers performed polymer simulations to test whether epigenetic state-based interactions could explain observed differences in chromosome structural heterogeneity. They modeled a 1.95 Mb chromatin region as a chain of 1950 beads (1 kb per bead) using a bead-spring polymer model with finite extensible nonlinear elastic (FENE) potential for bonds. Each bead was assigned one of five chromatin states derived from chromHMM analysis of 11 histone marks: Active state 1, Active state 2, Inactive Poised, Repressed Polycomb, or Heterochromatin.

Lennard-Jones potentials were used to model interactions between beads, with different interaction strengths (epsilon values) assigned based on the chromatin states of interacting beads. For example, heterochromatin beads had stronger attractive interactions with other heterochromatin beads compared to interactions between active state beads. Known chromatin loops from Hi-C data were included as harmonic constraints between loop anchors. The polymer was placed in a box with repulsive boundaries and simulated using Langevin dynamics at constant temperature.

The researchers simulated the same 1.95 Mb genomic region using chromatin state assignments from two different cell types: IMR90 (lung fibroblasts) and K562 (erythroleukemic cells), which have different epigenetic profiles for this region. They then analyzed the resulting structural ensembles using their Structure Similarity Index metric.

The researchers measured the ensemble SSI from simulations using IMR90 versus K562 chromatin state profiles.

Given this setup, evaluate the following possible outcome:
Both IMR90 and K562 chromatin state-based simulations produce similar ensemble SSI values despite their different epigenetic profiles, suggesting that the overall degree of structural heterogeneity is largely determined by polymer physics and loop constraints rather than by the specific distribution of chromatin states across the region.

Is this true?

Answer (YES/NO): NO